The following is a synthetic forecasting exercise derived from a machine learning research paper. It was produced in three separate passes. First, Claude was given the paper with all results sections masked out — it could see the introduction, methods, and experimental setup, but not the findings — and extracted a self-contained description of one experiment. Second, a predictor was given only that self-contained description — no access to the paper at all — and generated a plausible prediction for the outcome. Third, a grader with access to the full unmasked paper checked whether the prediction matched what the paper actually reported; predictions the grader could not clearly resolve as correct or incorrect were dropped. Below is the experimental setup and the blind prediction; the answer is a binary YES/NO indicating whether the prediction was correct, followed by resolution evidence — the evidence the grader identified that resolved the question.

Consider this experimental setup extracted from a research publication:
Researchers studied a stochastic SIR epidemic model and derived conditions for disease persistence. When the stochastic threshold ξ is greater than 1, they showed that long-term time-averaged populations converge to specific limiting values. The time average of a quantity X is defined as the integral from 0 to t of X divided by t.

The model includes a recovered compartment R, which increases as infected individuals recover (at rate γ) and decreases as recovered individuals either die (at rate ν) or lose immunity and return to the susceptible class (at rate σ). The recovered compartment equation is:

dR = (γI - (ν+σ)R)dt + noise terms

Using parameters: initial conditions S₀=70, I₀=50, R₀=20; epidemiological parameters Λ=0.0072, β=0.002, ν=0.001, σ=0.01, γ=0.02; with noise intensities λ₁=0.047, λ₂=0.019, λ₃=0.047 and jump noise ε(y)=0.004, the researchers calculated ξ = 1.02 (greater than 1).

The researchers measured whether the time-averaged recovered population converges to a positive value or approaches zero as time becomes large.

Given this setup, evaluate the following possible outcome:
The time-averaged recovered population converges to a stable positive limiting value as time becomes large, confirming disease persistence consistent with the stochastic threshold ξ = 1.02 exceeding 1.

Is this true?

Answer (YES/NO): YES